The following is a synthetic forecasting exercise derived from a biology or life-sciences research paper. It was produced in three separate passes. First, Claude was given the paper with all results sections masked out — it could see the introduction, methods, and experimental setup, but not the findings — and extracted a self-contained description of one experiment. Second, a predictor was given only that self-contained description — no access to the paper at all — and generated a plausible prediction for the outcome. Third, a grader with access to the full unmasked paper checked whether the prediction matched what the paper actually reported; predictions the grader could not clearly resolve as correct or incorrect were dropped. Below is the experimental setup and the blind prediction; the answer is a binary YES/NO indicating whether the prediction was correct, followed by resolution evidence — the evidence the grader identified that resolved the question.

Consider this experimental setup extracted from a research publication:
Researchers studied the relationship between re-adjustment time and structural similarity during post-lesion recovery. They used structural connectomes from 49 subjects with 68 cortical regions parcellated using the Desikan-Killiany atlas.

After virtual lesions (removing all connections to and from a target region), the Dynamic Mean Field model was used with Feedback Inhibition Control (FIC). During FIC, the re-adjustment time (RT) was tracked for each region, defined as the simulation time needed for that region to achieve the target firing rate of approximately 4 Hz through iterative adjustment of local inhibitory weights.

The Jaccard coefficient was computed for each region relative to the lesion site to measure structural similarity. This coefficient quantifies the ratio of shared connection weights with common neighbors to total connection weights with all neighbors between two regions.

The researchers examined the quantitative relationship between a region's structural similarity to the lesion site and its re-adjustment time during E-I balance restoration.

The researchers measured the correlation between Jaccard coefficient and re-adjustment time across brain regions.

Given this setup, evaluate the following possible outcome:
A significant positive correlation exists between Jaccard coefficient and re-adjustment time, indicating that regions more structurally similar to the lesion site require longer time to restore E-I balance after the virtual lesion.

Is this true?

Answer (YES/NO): YES